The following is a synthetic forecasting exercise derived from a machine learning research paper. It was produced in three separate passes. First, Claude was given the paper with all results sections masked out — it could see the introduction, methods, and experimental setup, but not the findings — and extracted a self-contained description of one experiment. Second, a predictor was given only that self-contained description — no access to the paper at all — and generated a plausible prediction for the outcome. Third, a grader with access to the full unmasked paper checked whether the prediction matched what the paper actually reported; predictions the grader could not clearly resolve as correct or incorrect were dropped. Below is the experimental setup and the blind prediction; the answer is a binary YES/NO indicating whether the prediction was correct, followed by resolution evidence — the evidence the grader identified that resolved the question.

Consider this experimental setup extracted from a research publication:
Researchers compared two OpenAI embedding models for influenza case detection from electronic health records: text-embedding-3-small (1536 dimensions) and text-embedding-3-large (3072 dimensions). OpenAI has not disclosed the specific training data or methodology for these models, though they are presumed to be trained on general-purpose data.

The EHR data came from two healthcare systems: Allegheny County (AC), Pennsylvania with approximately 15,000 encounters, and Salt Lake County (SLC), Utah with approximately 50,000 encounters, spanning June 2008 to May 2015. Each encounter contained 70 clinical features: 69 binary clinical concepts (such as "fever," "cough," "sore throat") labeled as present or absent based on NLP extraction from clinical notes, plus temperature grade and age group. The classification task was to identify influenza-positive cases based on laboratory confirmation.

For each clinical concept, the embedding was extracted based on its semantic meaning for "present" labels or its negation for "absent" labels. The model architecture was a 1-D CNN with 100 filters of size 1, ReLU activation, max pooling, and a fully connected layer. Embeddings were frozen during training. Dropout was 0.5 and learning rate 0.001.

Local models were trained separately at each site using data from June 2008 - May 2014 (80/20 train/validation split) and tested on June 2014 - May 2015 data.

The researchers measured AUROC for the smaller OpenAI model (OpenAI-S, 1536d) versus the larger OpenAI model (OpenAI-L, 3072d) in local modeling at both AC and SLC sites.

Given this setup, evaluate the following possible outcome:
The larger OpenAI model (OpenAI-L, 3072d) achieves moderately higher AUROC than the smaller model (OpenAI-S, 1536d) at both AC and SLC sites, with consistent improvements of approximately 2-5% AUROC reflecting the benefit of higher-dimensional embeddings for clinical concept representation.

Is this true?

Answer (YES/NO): NO